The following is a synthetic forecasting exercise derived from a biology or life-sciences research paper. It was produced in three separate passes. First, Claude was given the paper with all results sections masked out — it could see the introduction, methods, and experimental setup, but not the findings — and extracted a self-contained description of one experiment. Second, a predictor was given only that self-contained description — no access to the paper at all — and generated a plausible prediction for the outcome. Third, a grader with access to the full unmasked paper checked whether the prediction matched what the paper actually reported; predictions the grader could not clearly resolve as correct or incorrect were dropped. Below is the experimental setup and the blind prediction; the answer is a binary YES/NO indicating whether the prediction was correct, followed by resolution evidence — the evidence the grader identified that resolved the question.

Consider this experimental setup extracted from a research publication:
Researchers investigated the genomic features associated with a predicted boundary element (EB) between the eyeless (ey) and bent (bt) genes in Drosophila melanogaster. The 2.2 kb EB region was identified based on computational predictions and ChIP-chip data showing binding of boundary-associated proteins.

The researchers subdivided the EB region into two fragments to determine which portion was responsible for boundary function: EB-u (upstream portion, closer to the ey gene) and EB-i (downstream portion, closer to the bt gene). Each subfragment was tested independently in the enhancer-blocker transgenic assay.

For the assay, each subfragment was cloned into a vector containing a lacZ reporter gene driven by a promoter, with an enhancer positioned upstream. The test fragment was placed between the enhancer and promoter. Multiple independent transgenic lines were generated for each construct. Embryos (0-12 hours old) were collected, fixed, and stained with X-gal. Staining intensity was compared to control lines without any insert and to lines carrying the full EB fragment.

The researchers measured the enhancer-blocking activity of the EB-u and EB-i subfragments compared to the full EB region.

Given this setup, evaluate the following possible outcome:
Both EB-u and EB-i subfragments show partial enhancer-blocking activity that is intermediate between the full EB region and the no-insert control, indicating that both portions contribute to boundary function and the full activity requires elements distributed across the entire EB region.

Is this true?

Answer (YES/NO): NO